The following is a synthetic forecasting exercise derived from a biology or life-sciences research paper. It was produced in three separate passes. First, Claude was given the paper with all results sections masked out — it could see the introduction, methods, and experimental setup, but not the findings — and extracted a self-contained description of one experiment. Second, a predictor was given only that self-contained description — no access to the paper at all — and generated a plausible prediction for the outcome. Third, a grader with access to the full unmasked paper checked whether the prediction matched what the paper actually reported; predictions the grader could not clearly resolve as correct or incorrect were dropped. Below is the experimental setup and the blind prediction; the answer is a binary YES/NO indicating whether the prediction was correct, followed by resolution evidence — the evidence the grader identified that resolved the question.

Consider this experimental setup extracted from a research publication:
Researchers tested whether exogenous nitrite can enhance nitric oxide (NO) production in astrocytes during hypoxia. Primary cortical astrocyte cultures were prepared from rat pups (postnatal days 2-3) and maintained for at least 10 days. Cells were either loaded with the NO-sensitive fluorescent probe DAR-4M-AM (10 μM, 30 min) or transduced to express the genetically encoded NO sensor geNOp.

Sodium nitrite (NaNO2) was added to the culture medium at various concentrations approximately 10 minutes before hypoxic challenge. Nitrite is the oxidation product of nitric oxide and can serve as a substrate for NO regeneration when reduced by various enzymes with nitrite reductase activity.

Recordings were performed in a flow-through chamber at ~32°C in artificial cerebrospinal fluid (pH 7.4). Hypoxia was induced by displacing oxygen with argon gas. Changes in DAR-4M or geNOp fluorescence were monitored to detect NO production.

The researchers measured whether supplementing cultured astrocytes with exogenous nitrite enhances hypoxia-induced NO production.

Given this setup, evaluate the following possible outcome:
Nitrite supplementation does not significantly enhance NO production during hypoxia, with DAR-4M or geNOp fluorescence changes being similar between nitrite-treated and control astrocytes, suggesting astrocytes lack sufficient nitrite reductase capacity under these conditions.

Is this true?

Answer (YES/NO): NO